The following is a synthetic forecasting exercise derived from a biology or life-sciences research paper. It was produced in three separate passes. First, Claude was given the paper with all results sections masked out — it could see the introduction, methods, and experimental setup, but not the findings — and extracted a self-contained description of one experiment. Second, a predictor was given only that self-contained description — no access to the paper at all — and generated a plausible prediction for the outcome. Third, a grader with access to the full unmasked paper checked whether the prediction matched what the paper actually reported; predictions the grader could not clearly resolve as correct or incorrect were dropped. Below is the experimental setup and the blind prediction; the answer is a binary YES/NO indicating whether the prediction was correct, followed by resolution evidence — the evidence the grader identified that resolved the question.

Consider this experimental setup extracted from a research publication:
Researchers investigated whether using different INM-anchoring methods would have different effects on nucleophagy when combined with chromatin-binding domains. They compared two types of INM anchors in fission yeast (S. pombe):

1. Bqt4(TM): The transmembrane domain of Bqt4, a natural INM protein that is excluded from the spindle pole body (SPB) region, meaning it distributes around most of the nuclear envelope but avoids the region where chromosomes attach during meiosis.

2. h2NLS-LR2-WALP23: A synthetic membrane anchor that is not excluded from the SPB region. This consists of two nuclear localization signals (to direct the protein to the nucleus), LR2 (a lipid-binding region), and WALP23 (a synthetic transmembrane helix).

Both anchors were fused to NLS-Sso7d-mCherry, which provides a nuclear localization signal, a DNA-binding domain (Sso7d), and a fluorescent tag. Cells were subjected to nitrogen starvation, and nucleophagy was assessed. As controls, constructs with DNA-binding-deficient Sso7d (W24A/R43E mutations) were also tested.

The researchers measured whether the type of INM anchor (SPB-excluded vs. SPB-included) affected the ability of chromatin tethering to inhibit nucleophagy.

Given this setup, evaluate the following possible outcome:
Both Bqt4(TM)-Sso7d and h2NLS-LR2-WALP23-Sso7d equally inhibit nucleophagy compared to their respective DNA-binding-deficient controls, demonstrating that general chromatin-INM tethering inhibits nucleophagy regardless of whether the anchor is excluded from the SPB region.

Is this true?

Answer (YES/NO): YES